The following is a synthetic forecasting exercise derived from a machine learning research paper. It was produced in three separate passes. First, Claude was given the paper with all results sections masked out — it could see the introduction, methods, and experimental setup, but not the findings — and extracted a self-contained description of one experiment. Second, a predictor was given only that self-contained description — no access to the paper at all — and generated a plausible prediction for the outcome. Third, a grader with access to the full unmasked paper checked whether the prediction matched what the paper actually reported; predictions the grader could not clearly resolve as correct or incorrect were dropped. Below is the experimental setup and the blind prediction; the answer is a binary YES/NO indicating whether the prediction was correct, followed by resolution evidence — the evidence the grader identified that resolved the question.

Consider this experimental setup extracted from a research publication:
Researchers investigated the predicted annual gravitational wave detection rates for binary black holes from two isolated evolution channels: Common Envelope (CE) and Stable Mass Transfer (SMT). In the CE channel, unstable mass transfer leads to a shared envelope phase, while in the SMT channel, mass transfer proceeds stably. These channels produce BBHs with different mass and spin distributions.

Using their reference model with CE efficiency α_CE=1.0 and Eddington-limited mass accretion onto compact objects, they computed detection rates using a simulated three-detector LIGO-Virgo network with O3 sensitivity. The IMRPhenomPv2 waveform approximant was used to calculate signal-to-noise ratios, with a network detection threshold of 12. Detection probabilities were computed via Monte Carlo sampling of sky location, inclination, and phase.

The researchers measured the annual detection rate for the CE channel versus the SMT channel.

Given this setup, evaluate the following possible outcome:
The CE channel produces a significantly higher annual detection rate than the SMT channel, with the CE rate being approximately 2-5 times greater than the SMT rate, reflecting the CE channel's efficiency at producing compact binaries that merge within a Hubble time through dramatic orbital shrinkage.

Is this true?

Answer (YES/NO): NO